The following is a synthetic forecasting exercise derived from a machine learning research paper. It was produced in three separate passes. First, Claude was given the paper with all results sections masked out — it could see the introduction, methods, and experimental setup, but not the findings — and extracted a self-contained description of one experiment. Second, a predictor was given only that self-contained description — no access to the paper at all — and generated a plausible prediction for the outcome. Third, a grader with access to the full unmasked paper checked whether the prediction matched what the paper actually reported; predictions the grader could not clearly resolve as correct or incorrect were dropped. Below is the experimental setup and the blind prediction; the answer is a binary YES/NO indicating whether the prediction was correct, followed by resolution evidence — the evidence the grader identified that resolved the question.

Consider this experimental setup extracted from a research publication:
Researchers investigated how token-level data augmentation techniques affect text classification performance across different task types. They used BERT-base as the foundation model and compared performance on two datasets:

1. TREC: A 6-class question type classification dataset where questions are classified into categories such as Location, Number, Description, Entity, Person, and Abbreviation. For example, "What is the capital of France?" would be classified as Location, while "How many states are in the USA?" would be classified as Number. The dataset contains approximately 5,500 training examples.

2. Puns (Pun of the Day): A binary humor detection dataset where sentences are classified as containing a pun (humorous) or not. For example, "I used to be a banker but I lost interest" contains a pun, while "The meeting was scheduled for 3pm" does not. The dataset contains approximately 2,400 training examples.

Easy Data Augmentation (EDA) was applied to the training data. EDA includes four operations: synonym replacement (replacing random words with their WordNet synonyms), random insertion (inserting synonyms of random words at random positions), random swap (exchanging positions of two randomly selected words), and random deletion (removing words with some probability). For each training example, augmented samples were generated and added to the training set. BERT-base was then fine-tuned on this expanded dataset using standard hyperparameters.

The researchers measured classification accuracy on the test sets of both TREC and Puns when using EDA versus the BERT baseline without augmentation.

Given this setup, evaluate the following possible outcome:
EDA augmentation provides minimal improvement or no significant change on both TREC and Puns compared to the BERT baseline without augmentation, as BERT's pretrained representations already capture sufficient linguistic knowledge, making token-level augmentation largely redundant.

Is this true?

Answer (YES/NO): NO